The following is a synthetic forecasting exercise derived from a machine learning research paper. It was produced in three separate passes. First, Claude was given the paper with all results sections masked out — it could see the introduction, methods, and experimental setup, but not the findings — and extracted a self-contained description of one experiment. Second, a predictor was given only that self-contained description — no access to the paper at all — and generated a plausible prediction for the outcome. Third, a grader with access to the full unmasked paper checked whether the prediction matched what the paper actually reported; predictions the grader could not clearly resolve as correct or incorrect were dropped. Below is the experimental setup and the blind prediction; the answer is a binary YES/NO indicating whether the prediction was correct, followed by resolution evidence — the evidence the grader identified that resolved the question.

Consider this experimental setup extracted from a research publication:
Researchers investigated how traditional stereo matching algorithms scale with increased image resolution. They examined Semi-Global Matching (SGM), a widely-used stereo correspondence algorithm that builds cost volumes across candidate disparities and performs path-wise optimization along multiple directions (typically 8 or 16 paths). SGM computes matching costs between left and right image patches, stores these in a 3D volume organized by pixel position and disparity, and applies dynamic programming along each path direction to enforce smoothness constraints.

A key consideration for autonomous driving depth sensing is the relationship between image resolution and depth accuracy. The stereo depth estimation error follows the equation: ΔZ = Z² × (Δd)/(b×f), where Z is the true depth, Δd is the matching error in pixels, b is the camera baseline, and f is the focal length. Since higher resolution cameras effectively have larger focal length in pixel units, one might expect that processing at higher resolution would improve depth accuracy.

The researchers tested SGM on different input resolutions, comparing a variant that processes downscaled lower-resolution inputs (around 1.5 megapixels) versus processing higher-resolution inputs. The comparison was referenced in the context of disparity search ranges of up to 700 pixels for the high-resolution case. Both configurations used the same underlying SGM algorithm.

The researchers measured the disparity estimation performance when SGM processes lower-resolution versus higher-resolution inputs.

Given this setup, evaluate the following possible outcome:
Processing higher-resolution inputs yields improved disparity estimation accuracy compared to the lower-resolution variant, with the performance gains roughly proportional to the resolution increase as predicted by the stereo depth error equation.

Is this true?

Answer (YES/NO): NO